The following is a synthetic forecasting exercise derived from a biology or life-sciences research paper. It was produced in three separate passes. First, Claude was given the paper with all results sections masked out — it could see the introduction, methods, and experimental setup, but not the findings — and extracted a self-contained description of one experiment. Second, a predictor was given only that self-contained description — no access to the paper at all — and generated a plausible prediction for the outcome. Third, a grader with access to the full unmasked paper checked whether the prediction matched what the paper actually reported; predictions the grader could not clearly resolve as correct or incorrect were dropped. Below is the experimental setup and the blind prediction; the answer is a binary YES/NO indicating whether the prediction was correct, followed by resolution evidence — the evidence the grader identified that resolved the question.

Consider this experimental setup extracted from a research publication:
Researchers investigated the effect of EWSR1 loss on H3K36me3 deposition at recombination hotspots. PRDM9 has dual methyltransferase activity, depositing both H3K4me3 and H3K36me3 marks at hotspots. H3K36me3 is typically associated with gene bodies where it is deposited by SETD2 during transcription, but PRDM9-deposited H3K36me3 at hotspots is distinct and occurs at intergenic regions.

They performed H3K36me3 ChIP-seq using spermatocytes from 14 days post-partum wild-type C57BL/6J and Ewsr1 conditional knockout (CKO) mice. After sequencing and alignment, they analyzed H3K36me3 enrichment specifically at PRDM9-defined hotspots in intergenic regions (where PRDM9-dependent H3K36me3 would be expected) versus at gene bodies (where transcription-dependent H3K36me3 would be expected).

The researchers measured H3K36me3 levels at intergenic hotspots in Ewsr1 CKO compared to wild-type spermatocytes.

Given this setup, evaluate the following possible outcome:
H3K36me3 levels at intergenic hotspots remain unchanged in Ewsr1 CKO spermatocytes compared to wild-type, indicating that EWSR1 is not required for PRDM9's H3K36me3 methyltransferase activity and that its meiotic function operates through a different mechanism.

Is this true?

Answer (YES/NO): NO